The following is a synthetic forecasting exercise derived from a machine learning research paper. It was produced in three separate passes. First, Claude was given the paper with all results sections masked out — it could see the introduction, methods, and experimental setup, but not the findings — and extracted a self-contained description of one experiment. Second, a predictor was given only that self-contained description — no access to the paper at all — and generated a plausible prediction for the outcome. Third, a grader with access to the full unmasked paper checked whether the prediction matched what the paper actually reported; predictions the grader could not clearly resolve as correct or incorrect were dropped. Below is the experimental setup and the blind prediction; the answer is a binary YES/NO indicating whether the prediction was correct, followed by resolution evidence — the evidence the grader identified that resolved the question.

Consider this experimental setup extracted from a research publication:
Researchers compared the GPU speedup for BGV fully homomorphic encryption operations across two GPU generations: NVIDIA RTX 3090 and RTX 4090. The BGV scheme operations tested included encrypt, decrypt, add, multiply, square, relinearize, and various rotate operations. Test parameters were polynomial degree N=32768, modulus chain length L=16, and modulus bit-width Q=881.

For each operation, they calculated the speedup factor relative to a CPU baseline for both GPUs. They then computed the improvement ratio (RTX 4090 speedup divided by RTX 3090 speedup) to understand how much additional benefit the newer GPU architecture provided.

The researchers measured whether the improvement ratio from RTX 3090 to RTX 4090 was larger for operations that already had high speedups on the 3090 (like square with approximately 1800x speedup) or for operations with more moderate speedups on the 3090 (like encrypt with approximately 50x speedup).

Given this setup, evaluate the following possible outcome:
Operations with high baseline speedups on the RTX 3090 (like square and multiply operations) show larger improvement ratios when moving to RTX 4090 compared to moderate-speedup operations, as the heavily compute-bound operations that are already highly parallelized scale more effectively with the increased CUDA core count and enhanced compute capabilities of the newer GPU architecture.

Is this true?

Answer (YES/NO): NO